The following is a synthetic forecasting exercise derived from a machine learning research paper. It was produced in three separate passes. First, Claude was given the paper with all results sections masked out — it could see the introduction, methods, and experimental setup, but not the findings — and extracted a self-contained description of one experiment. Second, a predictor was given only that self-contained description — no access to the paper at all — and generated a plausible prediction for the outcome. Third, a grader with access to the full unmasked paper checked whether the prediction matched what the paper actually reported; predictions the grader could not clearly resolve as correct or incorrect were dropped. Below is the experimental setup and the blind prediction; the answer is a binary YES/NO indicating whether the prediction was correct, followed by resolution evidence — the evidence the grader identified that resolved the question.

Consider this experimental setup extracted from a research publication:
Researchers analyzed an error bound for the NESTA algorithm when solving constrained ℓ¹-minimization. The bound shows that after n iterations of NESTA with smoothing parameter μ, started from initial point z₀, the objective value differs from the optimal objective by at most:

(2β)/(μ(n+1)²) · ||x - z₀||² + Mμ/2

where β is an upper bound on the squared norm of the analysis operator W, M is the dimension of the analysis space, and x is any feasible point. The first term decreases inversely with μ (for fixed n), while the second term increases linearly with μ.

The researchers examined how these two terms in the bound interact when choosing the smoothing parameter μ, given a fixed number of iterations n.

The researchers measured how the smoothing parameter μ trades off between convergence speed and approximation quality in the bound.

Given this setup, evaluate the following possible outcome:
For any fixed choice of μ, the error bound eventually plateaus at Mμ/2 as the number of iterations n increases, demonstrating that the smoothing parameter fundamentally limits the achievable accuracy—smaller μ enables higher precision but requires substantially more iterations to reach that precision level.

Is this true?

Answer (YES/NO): YES